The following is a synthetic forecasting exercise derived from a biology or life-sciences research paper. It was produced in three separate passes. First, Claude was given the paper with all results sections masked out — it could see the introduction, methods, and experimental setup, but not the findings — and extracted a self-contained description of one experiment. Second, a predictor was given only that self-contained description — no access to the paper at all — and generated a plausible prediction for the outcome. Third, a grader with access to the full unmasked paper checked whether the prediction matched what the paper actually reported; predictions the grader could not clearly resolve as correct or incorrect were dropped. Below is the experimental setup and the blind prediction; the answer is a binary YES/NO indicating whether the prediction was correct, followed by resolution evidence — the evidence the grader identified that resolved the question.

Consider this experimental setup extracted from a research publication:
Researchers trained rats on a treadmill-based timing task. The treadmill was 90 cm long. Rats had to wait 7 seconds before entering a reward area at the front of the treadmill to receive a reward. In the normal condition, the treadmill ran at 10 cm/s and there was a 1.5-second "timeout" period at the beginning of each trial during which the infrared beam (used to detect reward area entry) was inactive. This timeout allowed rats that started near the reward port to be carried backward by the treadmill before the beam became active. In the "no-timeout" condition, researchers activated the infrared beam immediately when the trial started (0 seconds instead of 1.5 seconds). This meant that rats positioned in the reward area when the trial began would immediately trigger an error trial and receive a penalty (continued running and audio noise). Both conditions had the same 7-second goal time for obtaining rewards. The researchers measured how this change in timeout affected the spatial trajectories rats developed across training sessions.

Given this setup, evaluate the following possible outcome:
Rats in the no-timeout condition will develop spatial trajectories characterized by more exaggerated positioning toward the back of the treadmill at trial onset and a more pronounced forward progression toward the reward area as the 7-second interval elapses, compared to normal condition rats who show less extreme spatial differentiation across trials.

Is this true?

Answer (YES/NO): NO